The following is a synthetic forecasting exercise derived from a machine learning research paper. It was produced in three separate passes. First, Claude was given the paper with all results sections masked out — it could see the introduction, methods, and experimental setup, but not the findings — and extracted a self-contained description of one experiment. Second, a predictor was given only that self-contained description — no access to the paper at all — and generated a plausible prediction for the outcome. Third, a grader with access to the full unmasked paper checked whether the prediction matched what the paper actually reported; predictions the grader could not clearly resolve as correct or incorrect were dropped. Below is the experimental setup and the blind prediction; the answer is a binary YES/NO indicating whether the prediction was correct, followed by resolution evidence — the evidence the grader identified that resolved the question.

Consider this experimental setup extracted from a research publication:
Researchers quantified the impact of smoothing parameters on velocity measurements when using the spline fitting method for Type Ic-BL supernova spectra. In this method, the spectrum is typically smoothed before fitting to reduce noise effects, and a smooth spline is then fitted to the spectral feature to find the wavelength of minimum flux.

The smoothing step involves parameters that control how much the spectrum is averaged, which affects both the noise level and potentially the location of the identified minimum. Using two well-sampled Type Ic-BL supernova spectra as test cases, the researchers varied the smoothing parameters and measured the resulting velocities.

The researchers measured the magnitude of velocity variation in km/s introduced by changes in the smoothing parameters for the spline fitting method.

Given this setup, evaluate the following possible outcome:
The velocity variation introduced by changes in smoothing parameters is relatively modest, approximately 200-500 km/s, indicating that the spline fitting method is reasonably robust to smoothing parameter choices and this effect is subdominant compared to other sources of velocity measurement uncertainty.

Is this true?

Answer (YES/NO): NO